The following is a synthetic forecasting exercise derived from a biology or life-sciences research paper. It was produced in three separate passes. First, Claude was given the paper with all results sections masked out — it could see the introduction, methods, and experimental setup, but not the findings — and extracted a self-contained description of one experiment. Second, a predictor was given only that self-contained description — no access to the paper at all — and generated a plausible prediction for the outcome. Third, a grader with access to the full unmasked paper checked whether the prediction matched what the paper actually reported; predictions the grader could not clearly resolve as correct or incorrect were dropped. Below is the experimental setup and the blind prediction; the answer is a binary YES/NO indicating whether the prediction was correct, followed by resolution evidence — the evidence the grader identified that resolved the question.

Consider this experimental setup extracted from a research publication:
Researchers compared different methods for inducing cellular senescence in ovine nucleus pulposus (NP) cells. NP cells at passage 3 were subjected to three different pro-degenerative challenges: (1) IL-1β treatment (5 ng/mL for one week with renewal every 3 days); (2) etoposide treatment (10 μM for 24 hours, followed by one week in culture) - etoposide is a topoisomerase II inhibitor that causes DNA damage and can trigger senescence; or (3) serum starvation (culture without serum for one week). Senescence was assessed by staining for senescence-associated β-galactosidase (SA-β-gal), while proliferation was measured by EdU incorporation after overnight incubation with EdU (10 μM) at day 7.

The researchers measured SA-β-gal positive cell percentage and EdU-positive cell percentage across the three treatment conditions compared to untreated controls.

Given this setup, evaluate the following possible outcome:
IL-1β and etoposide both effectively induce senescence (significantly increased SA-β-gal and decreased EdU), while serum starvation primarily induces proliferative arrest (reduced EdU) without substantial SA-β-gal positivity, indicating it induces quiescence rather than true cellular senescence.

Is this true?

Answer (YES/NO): NO